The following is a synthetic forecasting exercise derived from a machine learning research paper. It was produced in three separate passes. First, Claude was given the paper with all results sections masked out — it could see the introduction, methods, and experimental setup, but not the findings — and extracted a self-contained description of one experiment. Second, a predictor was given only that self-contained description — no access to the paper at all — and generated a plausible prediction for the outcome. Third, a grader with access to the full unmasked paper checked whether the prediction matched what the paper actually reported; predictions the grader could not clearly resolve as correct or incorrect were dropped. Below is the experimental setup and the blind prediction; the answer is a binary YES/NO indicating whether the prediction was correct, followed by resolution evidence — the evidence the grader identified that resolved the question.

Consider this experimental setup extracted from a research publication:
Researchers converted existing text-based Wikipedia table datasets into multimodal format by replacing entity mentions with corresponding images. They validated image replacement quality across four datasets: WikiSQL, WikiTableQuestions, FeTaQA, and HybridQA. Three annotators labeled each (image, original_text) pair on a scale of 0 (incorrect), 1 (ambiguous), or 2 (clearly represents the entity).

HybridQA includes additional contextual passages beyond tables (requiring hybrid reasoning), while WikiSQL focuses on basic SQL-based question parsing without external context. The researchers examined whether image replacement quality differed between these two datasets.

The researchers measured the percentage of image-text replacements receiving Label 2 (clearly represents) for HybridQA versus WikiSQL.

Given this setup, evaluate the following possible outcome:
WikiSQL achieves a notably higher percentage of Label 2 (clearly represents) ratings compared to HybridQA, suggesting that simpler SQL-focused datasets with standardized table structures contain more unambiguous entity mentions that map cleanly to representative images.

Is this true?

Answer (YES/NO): YES